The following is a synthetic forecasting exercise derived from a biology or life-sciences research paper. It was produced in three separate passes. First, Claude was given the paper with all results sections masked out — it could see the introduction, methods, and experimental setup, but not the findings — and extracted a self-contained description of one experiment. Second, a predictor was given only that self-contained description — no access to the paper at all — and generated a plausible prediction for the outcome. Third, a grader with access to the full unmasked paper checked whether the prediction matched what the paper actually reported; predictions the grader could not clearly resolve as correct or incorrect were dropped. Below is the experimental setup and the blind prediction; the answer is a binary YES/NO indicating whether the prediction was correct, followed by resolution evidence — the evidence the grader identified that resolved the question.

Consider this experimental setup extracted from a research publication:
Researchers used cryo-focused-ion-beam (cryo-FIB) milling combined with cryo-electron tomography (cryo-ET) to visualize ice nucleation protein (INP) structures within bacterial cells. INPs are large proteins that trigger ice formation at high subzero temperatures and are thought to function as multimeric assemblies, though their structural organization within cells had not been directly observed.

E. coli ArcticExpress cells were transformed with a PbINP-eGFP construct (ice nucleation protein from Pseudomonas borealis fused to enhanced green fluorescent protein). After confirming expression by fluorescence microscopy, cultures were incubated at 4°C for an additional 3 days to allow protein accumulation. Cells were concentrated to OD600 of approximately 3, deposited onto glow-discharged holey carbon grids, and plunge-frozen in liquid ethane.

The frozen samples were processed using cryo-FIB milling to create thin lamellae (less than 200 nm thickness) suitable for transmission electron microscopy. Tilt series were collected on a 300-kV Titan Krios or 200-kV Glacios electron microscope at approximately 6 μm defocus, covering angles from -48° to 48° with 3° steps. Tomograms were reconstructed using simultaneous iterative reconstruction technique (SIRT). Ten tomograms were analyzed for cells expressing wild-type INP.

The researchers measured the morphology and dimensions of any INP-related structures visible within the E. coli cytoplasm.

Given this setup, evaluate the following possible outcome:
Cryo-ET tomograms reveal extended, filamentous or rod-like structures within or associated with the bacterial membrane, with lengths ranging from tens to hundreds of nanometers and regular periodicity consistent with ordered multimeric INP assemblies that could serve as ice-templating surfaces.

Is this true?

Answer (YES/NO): NO